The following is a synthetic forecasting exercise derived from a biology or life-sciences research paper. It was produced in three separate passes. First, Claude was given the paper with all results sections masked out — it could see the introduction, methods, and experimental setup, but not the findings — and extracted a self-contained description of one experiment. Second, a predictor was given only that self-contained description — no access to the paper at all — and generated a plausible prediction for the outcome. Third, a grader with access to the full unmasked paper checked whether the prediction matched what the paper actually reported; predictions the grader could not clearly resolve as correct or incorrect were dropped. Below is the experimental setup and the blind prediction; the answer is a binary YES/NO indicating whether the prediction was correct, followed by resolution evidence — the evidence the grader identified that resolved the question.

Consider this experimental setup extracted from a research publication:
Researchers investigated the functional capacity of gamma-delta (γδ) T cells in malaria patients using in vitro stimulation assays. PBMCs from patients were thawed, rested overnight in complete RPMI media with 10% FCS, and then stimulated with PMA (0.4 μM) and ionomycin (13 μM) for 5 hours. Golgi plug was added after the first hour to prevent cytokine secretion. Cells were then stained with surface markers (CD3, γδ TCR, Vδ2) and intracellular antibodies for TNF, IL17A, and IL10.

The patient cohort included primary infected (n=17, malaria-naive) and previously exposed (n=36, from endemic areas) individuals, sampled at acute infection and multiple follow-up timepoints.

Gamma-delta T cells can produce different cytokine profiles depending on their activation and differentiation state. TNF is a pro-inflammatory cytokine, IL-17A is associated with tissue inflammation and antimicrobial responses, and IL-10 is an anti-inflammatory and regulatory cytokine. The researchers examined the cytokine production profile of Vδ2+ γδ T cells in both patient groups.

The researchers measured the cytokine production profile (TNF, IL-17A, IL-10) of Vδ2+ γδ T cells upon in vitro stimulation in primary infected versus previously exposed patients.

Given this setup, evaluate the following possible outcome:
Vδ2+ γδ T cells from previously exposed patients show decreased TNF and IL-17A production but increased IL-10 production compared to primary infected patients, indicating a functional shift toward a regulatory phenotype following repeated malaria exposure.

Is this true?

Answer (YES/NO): NO